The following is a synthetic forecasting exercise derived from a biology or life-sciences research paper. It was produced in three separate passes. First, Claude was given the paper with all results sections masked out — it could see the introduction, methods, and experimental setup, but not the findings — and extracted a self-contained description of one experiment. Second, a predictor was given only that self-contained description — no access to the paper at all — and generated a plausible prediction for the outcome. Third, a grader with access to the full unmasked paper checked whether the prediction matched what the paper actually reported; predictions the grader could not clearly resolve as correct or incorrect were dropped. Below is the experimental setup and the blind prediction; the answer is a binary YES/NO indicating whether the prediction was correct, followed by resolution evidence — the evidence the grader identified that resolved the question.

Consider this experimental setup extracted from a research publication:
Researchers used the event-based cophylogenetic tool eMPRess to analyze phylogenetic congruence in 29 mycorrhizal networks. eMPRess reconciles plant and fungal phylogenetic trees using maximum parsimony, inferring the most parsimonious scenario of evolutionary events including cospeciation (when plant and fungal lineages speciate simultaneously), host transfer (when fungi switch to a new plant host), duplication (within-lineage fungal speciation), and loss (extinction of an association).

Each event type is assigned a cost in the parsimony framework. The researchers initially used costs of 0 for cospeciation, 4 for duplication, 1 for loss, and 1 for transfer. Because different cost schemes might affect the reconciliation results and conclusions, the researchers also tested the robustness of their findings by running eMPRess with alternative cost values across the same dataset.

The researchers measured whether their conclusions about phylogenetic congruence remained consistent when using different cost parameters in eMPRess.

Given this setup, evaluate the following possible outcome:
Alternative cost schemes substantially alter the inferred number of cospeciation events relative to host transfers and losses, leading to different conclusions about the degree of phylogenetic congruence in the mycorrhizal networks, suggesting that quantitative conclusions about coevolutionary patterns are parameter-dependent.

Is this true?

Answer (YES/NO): NO